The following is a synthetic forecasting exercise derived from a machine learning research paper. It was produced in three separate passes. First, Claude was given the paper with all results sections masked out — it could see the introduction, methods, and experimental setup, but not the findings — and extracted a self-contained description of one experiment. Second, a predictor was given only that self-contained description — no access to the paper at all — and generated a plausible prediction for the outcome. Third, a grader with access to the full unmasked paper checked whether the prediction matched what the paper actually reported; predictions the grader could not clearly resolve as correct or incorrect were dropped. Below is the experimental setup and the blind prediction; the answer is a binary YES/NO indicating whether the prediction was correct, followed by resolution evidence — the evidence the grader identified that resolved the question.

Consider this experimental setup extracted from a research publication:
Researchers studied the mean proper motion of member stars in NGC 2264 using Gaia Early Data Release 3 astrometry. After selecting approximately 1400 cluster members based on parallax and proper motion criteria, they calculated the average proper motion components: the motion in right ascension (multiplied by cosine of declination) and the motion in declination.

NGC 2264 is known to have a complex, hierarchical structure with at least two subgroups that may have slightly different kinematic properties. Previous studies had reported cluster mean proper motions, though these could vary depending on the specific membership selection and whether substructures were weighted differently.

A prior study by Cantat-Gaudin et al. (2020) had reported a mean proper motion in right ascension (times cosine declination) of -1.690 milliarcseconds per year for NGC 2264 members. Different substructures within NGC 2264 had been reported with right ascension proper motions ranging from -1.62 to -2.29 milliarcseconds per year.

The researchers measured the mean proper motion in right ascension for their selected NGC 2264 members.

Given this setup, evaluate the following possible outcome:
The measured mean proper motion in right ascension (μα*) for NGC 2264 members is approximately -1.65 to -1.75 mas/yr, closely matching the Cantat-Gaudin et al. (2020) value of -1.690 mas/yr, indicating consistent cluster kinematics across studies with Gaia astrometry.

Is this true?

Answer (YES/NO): NO